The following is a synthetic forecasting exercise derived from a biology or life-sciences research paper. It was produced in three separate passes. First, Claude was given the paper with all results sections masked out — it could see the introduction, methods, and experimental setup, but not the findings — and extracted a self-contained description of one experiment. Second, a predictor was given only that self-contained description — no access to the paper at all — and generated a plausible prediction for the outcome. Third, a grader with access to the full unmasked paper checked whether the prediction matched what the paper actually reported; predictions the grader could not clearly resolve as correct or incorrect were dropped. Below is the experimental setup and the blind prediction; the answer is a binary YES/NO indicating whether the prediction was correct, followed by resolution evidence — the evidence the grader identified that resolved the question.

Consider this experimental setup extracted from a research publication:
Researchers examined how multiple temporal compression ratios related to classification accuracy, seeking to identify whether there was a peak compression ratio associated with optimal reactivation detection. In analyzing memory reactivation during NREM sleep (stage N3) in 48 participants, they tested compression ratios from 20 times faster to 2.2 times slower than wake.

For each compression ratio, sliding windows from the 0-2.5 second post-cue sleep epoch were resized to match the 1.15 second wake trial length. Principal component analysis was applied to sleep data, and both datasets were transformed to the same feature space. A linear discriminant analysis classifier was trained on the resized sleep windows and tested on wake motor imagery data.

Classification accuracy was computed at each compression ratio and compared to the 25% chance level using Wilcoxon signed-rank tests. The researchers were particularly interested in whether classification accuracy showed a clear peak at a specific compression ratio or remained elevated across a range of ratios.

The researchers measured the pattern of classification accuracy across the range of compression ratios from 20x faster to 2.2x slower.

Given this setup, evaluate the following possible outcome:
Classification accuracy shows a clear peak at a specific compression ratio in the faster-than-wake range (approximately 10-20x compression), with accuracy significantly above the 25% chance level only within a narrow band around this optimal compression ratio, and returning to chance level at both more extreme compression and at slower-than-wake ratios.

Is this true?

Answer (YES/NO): NO